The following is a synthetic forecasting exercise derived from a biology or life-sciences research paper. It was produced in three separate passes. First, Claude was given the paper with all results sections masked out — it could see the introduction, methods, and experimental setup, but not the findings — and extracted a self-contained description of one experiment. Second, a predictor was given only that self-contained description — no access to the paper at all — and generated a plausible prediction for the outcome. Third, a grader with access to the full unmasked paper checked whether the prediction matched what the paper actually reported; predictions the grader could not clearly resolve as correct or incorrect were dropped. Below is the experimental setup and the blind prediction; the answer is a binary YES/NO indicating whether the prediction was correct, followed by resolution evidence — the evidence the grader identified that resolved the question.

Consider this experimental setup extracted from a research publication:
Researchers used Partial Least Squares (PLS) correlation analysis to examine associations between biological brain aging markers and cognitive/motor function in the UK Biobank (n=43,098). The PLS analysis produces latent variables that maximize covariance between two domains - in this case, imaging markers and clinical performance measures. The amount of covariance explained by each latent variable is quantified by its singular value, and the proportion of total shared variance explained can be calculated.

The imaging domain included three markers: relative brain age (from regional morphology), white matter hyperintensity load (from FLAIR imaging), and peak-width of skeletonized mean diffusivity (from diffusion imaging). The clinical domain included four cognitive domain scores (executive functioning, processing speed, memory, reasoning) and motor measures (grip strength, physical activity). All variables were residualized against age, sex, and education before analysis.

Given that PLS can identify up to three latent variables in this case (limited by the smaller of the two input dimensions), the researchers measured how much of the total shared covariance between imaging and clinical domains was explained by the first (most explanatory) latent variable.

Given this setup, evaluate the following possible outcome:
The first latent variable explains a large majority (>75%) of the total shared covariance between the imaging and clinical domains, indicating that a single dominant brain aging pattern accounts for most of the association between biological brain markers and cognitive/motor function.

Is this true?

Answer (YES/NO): YES